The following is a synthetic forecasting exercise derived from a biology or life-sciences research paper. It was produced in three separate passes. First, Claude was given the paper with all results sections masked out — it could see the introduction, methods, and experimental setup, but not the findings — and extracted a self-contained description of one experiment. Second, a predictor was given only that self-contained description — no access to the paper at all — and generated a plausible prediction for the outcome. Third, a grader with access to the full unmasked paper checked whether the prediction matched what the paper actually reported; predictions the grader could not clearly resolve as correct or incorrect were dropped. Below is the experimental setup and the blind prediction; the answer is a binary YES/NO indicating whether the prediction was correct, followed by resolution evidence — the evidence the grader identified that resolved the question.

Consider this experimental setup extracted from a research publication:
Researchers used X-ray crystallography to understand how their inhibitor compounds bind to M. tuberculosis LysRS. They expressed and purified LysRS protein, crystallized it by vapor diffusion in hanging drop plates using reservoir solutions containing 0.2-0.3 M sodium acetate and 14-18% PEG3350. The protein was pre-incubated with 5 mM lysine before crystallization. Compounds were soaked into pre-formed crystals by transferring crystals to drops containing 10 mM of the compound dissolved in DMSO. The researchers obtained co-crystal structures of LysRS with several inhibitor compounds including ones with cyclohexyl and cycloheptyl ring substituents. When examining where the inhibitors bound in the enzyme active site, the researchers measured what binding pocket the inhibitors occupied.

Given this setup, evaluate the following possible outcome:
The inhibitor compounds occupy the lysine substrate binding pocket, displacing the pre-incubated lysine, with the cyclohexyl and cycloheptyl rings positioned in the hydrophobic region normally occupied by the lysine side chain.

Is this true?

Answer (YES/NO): NO